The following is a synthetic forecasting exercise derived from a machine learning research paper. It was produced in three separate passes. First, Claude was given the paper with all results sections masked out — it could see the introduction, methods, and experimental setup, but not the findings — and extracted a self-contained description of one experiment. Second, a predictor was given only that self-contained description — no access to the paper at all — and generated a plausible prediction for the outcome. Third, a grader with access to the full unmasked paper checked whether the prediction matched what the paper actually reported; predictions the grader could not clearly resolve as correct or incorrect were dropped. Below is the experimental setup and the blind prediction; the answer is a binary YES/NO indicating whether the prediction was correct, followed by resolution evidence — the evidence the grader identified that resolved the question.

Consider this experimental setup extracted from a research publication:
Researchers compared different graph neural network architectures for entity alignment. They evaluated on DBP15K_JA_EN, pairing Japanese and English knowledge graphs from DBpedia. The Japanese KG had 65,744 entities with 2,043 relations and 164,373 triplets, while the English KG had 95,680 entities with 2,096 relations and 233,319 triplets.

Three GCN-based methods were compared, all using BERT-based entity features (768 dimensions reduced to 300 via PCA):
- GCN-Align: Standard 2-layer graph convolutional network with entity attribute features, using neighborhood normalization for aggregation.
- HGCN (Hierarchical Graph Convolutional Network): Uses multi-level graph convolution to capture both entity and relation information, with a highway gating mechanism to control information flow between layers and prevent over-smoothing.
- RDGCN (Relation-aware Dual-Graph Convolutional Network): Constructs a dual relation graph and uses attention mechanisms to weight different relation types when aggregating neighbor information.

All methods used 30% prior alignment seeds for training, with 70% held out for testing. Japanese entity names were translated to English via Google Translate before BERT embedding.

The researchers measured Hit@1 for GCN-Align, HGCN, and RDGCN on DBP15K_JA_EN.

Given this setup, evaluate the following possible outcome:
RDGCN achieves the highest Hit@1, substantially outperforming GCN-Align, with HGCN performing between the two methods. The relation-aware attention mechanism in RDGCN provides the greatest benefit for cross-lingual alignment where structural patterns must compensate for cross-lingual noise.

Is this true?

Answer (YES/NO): NO